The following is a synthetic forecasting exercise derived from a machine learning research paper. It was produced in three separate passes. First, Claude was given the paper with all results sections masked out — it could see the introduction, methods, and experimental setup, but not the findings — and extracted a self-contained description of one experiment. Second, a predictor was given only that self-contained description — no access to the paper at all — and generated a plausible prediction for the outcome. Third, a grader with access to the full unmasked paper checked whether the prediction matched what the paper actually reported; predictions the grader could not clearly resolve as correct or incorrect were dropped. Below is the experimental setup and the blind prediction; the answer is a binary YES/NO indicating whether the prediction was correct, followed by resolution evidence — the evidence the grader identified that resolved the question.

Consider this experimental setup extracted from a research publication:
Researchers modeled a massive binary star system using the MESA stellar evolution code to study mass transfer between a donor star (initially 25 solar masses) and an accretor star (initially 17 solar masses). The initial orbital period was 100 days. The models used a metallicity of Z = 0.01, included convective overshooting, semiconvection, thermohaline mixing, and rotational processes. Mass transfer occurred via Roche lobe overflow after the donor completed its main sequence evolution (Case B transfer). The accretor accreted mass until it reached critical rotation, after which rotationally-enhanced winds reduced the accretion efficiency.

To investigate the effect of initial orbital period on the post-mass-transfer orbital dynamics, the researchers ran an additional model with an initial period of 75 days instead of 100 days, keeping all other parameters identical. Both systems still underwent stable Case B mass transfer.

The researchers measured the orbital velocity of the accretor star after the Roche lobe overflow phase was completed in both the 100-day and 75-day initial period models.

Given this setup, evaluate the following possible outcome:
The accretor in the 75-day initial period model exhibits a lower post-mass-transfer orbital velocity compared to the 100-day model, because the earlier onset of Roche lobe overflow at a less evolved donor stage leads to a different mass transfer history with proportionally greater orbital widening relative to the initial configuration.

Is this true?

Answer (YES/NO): NO